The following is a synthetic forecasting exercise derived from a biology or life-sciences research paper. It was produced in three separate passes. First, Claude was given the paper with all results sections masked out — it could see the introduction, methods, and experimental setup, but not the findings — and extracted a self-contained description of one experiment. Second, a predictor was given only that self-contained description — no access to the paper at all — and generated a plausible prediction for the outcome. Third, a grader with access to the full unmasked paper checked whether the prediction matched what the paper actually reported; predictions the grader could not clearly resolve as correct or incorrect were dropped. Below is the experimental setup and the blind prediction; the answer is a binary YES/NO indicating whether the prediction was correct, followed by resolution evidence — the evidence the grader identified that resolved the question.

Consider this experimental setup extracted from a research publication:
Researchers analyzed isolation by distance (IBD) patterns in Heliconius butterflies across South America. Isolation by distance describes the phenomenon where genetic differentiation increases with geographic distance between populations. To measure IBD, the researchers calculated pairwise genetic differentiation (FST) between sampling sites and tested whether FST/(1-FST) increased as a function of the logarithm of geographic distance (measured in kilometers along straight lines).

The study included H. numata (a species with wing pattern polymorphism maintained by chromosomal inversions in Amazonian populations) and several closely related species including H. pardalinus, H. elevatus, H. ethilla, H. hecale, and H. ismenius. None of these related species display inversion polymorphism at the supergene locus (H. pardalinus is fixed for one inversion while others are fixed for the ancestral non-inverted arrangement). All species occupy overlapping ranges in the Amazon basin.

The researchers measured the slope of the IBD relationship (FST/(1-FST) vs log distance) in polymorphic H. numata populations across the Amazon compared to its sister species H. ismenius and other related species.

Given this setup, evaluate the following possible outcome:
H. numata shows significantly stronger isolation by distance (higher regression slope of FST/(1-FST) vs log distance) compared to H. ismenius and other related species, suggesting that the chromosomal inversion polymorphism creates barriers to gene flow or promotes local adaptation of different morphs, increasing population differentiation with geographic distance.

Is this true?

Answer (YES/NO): NO